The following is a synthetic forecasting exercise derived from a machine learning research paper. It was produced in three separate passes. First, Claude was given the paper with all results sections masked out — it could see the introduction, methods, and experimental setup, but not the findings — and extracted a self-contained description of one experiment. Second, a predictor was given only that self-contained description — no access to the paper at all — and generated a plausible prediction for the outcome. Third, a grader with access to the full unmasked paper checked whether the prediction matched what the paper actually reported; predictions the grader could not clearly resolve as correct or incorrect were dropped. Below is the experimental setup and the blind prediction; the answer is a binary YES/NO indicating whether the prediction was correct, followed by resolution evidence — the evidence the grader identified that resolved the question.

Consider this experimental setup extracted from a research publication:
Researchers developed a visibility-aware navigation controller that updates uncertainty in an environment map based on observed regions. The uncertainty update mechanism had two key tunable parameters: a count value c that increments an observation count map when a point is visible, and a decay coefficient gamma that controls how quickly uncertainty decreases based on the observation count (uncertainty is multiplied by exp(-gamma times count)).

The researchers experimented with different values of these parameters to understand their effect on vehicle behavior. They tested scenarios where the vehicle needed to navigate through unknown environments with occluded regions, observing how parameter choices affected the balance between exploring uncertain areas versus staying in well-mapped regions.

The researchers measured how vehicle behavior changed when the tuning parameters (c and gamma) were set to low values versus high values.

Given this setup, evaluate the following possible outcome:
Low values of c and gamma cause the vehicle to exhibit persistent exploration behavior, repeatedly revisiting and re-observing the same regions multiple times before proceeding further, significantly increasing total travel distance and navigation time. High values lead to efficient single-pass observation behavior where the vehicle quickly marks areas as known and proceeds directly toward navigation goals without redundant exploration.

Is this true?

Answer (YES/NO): NO